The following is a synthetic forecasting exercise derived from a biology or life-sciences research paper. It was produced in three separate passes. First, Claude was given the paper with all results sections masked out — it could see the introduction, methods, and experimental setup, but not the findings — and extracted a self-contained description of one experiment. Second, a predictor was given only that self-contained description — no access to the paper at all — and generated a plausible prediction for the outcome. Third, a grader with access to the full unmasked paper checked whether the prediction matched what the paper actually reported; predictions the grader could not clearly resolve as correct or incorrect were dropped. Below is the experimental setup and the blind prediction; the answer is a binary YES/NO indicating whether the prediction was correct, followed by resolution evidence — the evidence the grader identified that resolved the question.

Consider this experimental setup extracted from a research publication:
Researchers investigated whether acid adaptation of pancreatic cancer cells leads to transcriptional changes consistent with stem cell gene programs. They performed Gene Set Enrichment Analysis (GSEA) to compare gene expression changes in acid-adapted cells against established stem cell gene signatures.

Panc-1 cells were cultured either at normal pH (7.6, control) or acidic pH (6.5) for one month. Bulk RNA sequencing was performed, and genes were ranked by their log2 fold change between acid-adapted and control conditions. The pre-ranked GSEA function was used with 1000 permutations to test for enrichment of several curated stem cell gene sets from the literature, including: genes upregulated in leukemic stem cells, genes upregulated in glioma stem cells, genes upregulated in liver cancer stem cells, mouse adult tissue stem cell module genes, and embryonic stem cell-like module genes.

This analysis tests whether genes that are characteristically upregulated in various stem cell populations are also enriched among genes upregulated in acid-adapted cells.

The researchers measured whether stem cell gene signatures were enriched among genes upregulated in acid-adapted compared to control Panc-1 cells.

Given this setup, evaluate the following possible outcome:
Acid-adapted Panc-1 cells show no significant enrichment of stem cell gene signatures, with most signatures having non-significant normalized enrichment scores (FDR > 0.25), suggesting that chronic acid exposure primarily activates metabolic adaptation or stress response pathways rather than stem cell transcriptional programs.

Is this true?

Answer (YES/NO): NO